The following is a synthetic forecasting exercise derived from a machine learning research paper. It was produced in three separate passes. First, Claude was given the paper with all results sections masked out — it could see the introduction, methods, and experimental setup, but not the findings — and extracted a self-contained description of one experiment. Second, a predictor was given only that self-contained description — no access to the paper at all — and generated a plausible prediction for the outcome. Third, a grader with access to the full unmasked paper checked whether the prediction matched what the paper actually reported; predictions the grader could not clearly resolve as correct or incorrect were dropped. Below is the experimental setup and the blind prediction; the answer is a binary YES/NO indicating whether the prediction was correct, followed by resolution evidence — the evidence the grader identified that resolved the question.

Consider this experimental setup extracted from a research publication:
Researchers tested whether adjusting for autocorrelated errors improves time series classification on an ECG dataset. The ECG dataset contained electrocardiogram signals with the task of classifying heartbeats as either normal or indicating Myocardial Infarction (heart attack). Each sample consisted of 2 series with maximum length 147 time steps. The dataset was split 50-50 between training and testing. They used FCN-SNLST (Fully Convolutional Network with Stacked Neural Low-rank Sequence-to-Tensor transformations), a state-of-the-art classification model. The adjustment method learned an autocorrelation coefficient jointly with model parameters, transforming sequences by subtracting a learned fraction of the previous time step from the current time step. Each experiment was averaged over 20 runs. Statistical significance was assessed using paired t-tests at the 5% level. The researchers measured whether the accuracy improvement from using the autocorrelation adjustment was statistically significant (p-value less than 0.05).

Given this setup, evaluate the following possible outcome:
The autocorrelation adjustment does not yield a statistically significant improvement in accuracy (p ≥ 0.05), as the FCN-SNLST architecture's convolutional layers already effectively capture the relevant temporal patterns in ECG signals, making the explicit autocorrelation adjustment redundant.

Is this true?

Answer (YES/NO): NO